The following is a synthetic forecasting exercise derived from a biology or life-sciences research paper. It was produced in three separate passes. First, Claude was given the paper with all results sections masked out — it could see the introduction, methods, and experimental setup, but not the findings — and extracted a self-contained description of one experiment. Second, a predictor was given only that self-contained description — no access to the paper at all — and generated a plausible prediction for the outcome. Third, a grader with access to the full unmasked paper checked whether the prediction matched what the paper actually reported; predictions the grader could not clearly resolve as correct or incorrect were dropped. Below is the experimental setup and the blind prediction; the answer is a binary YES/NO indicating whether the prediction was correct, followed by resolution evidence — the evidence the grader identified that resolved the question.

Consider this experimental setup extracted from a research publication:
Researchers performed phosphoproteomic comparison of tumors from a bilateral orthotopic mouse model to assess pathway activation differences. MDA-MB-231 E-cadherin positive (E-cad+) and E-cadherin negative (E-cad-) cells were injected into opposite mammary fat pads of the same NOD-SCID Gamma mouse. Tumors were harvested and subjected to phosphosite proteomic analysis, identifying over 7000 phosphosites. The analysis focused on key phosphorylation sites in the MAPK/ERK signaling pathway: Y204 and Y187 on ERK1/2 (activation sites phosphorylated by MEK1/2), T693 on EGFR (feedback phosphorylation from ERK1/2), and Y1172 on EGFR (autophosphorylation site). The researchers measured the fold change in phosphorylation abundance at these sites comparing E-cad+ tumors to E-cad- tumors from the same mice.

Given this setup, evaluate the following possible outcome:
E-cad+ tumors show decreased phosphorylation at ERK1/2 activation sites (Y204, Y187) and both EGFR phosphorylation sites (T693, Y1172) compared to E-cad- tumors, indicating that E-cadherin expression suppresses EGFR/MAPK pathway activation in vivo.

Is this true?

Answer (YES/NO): NO